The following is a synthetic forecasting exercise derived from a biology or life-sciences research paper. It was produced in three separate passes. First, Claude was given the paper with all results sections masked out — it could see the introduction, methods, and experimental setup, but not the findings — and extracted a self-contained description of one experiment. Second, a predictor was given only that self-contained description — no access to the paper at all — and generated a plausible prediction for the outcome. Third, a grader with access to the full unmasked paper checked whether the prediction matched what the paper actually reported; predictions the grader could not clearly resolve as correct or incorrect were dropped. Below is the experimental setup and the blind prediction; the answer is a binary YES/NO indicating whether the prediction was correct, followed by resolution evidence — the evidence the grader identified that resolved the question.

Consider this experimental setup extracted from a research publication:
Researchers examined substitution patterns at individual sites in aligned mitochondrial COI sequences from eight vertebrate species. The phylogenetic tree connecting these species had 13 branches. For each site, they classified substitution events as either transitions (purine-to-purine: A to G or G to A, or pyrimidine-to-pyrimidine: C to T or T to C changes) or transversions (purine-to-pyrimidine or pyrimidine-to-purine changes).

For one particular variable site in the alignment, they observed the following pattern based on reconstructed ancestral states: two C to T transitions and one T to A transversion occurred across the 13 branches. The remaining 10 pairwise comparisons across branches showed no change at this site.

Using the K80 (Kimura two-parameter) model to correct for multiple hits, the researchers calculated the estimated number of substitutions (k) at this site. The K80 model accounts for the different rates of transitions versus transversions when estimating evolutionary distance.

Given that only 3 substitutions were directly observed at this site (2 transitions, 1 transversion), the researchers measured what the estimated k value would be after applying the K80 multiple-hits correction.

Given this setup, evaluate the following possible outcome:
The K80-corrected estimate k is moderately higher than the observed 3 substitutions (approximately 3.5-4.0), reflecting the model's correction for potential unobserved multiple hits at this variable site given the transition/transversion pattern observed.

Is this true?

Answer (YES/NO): YES